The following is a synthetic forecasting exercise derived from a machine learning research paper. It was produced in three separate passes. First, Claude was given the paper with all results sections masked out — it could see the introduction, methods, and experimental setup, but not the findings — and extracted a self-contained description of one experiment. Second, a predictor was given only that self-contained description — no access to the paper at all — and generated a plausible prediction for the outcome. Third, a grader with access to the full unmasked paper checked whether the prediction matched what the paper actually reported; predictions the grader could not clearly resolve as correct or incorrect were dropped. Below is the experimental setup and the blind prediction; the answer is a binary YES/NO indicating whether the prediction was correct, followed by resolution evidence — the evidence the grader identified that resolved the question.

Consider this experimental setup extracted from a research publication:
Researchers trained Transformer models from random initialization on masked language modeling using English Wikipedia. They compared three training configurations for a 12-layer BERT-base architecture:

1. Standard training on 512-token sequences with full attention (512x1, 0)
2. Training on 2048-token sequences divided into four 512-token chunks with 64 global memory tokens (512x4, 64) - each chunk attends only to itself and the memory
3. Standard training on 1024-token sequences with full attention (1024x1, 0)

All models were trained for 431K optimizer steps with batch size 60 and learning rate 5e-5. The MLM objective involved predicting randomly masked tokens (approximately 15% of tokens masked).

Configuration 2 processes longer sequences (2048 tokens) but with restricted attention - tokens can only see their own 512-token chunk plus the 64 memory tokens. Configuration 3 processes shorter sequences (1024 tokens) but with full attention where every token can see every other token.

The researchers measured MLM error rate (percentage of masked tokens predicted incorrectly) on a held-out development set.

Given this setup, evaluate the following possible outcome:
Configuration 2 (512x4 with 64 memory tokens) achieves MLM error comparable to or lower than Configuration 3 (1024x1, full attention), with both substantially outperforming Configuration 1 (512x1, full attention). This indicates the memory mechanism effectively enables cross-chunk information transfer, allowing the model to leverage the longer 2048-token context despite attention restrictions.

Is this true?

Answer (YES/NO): NO